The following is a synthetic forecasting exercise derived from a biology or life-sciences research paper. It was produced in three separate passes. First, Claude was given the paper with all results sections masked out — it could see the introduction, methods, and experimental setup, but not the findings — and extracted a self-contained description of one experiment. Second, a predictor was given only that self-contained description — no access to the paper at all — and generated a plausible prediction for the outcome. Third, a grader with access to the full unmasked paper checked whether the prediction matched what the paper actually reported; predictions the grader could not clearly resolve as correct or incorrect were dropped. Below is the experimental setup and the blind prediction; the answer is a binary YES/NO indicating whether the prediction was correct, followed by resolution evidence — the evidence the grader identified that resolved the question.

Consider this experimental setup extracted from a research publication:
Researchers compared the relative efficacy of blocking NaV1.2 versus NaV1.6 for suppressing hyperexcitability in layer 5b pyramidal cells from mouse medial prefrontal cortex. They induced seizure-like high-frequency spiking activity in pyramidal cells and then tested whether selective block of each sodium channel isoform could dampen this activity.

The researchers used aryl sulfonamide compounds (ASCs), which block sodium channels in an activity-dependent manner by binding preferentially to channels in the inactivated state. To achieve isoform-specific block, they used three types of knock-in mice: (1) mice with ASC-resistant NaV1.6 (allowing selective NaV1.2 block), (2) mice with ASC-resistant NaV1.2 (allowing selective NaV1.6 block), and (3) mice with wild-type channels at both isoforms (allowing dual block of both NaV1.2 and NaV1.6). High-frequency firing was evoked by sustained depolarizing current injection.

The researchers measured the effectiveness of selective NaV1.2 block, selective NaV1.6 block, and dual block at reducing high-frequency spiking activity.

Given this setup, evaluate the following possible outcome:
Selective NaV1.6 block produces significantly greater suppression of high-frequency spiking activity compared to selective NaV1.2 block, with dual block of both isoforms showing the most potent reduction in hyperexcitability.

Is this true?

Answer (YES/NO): YES